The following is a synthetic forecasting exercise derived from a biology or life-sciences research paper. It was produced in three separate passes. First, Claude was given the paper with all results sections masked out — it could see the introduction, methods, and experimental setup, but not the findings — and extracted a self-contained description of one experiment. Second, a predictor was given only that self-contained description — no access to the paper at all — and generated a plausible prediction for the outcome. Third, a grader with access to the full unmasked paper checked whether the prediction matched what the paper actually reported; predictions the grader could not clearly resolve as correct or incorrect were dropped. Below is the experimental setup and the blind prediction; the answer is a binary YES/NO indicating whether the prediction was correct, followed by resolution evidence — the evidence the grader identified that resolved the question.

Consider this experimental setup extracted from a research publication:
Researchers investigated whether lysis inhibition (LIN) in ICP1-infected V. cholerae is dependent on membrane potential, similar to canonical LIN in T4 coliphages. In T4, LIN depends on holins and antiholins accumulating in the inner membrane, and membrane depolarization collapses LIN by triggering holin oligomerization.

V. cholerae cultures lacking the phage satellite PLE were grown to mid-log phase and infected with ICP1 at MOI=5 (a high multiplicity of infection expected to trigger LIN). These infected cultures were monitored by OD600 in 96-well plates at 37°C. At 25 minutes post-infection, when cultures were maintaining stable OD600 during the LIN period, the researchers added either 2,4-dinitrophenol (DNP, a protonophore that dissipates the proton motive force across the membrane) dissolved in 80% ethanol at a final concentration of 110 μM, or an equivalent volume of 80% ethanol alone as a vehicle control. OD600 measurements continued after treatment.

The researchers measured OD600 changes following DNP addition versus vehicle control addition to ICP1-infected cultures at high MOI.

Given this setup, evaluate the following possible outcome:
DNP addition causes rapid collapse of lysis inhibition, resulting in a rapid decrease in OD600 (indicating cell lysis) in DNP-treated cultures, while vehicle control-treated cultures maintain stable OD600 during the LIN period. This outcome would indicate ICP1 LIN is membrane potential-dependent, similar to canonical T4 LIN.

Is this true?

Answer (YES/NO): YES